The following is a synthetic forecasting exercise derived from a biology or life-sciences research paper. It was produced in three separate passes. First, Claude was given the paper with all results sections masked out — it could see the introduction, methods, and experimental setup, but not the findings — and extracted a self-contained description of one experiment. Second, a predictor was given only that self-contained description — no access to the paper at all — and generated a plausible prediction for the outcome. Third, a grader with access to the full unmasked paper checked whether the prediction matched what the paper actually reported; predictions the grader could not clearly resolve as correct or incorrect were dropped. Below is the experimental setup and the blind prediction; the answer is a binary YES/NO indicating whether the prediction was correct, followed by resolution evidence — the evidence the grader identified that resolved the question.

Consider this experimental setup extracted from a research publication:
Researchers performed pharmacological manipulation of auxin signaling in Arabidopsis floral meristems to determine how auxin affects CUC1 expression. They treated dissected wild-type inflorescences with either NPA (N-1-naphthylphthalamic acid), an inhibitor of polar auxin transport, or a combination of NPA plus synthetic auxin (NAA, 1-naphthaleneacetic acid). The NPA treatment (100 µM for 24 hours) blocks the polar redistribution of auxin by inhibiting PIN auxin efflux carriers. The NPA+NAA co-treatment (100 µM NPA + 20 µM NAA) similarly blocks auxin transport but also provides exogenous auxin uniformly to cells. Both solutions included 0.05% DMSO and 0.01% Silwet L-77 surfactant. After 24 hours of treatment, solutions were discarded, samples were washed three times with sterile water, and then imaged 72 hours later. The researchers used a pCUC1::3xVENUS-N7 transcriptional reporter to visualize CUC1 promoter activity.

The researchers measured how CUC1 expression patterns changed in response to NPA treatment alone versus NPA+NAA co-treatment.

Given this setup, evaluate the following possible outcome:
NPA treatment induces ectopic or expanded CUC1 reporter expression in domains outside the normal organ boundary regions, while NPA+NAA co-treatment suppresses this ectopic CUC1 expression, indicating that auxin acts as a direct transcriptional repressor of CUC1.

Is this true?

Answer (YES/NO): YES